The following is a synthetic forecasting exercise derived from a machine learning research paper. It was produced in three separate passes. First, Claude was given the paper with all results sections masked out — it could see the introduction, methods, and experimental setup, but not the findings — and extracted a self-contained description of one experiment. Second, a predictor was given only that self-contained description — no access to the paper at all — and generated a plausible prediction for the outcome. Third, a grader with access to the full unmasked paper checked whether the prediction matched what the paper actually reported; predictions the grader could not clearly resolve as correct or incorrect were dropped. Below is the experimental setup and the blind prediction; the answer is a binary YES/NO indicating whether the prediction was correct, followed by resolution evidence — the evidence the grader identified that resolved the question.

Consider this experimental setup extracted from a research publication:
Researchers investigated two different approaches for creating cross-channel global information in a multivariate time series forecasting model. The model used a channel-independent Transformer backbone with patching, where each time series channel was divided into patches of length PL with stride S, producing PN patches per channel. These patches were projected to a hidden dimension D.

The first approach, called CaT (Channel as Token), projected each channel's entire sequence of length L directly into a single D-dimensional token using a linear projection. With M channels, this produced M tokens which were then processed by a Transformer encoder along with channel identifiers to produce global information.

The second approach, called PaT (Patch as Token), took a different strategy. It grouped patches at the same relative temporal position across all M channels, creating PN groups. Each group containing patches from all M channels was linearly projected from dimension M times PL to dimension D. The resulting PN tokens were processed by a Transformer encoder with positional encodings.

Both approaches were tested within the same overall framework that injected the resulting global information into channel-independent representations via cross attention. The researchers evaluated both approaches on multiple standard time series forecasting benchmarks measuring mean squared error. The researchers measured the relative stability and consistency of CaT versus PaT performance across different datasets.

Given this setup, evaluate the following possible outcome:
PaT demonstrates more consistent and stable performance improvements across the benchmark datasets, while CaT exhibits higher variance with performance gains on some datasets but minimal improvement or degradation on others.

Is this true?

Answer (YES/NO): YES